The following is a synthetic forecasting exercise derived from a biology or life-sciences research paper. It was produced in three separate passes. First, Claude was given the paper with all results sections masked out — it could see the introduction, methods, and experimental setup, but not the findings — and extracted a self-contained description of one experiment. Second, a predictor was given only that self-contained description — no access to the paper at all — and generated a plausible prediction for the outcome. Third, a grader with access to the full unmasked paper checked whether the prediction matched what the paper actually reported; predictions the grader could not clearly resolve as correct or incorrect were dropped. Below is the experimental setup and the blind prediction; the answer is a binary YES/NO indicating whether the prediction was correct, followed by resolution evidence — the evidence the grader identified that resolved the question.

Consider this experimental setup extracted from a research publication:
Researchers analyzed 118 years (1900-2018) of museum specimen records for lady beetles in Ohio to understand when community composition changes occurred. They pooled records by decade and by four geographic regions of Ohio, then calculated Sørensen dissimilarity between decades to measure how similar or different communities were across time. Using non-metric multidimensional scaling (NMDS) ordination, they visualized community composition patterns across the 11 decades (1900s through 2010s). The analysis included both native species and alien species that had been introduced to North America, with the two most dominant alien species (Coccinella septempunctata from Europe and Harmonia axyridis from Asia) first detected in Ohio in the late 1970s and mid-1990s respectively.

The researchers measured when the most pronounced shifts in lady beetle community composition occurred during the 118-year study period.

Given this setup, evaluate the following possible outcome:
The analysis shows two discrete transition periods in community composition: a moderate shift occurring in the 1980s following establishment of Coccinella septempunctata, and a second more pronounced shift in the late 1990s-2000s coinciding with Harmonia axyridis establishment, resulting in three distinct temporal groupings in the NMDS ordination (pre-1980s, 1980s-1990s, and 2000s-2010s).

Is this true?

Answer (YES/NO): NO